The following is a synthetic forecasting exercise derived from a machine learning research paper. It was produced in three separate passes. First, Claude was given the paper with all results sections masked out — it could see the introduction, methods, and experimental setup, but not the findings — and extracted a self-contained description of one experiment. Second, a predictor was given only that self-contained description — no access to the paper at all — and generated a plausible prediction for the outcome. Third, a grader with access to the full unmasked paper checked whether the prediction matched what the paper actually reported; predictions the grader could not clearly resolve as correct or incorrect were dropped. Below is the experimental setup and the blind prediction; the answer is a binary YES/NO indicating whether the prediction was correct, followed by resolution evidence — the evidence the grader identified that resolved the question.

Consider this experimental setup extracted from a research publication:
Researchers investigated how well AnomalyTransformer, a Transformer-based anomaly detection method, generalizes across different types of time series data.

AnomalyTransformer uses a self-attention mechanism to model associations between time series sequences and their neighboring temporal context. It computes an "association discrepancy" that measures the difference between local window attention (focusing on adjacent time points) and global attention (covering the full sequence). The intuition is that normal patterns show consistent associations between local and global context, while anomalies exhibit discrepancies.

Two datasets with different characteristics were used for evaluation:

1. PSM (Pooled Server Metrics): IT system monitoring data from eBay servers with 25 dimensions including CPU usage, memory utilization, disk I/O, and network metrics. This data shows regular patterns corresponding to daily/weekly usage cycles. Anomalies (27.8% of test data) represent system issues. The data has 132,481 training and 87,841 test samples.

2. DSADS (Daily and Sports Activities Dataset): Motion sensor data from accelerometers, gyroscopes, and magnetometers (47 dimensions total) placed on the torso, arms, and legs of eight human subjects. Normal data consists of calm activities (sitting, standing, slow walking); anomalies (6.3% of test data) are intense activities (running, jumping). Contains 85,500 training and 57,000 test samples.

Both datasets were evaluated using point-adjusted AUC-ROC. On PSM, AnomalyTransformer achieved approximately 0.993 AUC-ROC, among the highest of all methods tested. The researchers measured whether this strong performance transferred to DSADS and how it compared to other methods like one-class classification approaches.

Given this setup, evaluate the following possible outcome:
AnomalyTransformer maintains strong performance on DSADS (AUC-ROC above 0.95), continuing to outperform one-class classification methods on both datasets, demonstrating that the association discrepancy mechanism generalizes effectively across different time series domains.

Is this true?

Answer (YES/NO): NO